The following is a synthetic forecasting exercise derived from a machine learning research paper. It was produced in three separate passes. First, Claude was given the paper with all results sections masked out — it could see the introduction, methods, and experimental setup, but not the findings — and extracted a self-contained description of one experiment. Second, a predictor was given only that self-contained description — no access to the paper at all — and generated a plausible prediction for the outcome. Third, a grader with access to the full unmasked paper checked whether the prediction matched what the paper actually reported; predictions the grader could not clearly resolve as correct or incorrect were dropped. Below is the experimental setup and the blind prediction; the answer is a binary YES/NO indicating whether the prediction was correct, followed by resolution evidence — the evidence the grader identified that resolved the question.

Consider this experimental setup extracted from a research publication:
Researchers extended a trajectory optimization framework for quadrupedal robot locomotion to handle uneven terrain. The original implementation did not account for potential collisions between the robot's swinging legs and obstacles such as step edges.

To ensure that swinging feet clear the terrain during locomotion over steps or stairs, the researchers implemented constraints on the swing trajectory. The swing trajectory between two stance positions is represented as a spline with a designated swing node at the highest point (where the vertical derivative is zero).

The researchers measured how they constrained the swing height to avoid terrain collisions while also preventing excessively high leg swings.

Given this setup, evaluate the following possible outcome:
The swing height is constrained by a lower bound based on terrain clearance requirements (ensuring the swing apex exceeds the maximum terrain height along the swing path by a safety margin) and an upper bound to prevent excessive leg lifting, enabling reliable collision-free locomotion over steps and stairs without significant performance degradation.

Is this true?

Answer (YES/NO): NO